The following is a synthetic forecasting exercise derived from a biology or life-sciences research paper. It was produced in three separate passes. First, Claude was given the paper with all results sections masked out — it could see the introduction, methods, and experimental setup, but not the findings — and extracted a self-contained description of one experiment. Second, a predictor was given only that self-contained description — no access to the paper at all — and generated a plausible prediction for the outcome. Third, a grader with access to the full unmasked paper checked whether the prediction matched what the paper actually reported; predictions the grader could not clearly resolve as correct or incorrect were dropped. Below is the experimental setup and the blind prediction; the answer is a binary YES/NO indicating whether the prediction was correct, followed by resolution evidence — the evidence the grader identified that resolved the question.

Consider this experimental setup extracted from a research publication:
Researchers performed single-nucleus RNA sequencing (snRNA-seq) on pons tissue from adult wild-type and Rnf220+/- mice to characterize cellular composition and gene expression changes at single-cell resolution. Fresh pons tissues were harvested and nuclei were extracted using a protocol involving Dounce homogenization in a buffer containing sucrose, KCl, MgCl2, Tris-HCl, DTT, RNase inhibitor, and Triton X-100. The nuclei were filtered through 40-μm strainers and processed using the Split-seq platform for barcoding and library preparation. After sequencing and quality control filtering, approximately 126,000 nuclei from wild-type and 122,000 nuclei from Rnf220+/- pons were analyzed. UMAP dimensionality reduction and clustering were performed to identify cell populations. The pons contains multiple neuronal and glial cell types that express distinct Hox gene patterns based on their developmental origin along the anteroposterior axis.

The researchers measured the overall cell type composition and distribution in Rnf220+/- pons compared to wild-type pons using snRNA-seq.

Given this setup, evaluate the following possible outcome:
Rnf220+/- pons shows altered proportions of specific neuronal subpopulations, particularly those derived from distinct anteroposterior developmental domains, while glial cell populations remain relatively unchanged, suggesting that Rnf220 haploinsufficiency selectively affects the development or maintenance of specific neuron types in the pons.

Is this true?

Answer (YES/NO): NO